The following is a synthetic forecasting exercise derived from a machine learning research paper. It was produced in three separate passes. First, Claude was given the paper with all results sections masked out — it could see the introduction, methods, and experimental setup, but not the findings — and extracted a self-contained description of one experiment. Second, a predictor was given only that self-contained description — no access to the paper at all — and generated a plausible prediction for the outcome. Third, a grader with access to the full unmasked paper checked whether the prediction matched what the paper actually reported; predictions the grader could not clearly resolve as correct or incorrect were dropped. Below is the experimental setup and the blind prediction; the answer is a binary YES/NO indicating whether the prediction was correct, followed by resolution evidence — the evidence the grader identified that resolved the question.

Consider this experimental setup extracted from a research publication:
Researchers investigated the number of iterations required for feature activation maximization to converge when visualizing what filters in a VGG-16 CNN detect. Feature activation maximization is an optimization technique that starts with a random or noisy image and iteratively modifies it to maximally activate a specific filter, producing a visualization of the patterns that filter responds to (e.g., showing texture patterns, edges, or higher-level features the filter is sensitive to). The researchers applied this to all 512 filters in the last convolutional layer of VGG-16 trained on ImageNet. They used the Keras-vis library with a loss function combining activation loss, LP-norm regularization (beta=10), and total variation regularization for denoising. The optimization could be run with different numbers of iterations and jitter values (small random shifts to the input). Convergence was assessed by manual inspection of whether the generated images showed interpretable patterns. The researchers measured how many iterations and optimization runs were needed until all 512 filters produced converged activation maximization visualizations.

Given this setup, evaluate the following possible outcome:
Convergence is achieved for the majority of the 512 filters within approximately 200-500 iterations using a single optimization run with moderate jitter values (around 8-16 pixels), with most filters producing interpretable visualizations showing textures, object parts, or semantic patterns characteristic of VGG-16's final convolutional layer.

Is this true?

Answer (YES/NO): NO